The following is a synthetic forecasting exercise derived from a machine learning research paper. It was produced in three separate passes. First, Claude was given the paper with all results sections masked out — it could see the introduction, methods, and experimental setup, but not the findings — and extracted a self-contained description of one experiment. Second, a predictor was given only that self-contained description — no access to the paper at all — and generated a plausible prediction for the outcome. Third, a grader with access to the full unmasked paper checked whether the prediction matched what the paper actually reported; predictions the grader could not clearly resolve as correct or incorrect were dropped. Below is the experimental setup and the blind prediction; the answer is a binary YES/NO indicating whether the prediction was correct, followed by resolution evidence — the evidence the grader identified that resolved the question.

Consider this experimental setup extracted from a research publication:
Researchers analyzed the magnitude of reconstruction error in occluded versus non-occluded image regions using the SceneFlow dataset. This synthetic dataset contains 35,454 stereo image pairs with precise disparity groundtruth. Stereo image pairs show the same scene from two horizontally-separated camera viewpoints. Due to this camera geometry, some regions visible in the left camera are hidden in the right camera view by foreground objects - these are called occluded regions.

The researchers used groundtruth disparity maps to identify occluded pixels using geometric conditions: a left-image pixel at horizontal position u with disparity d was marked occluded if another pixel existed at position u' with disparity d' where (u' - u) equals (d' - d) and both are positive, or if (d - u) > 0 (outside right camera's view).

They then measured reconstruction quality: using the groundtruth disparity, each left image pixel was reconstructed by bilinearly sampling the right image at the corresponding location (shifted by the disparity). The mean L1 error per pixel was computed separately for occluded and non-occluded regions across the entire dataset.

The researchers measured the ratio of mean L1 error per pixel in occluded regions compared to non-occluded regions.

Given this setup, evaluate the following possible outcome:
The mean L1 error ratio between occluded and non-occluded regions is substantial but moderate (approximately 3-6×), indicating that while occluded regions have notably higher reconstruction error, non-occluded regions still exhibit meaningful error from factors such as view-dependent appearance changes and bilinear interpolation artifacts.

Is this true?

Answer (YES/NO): NO